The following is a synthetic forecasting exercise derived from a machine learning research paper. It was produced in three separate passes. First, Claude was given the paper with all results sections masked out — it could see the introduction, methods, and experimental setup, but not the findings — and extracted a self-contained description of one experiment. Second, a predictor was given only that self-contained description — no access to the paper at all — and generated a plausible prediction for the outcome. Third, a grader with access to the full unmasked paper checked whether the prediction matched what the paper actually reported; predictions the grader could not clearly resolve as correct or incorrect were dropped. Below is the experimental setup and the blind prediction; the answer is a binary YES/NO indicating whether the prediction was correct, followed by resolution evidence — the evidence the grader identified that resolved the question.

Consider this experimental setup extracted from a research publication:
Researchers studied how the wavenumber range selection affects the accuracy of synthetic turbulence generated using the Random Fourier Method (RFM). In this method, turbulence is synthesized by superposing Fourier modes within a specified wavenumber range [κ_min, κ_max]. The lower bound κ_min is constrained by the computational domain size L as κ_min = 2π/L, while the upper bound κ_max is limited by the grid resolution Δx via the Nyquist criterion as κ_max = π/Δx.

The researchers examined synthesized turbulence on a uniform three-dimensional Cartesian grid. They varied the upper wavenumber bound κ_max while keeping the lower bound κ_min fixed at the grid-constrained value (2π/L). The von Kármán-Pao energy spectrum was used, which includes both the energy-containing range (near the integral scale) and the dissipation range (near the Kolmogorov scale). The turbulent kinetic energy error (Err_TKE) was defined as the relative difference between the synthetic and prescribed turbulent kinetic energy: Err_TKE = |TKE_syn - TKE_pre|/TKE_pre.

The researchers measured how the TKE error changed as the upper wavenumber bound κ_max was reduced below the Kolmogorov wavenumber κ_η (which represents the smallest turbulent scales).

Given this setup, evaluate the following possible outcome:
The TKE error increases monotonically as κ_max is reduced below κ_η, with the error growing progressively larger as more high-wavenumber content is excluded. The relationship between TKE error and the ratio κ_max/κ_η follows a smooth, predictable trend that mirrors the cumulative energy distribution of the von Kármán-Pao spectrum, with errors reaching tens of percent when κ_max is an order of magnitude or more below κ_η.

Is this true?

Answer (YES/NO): YES